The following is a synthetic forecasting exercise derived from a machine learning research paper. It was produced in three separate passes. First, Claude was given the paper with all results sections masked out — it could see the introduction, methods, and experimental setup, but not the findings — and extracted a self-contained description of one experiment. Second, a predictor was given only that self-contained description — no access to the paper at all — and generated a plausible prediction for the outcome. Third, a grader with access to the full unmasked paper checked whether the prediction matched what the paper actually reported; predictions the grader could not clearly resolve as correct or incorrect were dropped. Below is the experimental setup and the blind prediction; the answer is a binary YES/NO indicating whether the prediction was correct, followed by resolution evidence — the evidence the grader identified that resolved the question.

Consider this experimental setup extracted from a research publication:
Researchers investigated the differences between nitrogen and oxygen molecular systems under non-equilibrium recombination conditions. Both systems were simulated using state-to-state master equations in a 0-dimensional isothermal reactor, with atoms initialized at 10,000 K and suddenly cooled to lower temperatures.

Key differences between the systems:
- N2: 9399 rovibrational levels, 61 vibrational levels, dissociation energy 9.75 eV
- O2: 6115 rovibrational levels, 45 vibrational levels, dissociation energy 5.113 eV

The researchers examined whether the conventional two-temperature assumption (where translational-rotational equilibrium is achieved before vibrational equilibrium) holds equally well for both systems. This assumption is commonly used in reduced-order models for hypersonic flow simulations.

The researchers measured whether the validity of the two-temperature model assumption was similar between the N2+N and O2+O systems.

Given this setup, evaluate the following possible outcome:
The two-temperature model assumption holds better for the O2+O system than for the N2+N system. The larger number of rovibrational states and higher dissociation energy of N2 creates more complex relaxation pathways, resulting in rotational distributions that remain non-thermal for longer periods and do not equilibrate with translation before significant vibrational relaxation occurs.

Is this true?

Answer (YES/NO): NO